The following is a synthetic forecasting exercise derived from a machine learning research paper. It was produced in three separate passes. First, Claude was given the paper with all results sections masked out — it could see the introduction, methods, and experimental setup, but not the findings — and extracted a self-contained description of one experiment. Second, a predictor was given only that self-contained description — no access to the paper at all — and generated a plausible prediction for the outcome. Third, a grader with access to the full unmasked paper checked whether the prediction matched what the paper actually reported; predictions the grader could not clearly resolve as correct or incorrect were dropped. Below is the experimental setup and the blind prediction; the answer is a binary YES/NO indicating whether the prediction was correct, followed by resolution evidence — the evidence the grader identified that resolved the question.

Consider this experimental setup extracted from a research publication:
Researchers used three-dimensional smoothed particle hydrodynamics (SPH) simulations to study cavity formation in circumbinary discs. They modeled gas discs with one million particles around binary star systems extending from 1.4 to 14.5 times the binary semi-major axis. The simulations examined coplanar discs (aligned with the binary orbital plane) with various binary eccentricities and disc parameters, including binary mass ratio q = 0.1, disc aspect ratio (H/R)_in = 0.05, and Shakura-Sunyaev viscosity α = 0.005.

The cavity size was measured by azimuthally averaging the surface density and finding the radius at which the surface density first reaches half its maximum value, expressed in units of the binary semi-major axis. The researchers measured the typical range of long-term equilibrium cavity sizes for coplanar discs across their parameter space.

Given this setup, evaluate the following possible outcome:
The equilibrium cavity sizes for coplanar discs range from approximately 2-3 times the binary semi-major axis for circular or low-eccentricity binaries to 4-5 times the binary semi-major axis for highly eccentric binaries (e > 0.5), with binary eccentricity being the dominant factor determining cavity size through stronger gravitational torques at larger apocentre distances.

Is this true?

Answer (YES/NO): NO